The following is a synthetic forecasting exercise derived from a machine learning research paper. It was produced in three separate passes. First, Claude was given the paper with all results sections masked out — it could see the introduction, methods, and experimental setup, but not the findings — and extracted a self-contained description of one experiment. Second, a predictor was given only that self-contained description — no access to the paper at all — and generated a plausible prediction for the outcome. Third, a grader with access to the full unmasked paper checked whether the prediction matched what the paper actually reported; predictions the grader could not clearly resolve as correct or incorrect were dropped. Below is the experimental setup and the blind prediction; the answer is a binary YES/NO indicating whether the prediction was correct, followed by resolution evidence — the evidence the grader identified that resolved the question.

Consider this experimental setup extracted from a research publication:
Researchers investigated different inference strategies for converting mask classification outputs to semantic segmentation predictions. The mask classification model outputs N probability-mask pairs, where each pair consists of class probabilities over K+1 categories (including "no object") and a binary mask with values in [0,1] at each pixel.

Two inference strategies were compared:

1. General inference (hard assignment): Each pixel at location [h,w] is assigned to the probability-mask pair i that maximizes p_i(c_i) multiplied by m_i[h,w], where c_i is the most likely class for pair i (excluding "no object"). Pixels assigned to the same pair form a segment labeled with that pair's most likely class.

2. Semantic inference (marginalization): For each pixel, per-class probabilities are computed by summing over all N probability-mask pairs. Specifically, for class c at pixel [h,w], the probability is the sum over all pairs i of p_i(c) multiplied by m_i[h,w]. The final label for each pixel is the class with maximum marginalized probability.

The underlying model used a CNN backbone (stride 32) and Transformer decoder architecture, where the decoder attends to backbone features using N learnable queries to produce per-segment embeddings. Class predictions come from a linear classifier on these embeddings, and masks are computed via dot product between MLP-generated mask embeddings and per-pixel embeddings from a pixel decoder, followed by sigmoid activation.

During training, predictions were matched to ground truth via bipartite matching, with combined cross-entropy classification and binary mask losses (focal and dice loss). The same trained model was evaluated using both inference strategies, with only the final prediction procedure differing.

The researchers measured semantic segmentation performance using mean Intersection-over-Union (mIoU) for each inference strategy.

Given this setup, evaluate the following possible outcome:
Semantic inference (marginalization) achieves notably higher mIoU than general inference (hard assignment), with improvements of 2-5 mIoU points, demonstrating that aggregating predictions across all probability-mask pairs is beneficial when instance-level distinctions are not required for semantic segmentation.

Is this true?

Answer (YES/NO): NO